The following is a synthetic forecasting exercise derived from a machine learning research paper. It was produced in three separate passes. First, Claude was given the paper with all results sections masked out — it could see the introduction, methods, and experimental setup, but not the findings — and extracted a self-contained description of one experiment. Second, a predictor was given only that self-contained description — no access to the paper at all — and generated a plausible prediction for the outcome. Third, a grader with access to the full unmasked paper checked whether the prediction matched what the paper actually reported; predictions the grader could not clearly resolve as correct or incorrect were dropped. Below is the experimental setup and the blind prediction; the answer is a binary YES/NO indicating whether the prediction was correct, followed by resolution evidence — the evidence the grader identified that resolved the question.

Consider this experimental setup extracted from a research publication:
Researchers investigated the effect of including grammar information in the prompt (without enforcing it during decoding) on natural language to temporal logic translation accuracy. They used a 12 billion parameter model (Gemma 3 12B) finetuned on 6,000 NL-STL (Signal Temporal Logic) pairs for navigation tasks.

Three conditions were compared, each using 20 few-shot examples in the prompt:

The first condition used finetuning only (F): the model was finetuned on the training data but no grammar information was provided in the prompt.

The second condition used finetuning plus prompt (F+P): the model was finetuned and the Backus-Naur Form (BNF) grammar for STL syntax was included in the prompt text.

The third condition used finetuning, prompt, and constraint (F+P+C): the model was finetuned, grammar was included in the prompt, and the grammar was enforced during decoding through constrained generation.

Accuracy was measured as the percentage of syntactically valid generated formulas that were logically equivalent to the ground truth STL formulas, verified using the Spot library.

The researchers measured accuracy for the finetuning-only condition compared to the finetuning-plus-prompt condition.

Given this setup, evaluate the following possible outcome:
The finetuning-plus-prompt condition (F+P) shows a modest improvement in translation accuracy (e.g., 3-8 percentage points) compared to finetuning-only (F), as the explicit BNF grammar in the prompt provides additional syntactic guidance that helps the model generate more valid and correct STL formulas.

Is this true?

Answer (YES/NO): YES